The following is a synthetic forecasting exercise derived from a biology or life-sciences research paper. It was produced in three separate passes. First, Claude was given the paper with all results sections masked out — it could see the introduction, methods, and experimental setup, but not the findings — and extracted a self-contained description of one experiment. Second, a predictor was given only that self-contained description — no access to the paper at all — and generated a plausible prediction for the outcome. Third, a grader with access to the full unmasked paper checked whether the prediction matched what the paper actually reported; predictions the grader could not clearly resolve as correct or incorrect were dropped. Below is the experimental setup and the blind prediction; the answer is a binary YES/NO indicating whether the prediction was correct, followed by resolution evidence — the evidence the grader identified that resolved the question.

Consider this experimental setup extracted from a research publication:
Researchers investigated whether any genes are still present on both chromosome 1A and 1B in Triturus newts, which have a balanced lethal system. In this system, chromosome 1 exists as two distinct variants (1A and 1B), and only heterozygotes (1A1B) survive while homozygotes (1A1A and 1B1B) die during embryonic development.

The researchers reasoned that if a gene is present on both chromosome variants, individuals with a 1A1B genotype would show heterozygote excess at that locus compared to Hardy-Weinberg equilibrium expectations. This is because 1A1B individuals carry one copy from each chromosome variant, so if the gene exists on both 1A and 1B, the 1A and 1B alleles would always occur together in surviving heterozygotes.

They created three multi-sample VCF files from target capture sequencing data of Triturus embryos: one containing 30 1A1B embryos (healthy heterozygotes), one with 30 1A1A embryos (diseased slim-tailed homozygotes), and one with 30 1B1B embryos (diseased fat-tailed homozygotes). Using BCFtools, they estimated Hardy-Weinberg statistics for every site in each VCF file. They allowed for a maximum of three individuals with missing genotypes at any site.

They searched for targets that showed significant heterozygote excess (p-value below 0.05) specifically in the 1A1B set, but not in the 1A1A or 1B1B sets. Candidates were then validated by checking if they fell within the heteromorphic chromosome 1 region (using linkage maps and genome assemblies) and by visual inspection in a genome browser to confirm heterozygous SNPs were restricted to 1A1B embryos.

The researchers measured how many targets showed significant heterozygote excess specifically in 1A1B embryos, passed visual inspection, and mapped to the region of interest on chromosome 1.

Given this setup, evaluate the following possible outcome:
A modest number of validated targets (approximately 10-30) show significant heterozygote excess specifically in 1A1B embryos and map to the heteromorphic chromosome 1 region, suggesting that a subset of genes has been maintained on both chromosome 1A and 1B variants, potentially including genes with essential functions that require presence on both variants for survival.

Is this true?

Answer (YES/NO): NO